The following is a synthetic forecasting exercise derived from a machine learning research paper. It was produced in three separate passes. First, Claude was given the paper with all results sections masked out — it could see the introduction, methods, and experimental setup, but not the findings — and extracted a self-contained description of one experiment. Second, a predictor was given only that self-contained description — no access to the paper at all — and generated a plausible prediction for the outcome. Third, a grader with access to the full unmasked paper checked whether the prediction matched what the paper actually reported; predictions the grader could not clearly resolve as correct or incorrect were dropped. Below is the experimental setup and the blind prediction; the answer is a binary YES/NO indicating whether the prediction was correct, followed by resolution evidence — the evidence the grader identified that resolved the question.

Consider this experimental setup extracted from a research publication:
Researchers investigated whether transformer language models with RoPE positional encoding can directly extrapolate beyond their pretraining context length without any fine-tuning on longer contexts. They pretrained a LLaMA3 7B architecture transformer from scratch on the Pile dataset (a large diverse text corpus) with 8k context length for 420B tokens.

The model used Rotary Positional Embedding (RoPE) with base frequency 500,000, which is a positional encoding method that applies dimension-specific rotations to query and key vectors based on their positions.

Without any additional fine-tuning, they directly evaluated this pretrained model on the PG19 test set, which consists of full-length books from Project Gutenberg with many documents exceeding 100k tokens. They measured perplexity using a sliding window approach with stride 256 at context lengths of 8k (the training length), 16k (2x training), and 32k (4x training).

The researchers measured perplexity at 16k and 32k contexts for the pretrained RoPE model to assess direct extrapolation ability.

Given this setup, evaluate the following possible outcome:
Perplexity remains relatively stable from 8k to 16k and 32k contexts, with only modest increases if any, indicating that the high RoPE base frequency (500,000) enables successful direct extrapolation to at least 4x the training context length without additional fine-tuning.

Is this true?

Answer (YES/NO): NO